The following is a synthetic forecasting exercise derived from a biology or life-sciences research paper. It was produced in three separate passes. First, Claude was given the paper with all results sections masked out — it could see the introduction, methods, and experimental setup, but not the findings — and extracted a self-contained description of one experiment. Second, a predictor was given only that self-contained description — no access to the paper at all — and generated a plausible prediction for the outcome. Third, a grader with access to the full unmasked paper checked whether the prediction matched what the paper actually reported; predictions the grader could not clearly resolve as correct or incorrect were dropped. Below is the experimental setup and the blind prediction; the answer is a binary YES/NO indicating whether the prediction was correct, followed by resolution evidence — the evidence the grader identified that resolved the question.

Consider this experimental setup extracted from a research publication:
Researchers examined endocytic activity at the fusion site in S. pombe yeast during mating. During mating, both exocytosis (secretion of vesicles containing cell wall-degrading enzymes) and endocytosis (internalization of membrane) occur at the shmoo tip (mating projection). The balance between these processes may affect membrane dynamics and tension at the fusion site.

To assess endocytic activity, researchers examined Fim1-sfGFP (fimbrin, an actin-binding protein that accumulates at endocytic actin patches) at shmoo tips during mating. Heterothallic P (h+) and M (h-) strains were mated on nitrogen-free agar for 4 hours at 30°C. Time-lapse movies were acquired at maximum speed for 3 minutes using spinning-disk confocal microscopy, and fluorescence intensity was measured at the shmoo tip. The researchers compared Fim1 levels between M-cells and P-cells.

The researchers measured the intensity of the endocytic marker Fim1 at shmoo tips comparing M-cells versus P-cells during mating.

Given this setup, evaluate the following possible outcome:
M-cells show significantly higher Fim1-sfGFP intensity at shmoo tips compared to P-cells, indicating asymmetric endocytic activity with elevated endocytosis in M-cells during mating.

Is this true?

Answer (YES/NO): YES